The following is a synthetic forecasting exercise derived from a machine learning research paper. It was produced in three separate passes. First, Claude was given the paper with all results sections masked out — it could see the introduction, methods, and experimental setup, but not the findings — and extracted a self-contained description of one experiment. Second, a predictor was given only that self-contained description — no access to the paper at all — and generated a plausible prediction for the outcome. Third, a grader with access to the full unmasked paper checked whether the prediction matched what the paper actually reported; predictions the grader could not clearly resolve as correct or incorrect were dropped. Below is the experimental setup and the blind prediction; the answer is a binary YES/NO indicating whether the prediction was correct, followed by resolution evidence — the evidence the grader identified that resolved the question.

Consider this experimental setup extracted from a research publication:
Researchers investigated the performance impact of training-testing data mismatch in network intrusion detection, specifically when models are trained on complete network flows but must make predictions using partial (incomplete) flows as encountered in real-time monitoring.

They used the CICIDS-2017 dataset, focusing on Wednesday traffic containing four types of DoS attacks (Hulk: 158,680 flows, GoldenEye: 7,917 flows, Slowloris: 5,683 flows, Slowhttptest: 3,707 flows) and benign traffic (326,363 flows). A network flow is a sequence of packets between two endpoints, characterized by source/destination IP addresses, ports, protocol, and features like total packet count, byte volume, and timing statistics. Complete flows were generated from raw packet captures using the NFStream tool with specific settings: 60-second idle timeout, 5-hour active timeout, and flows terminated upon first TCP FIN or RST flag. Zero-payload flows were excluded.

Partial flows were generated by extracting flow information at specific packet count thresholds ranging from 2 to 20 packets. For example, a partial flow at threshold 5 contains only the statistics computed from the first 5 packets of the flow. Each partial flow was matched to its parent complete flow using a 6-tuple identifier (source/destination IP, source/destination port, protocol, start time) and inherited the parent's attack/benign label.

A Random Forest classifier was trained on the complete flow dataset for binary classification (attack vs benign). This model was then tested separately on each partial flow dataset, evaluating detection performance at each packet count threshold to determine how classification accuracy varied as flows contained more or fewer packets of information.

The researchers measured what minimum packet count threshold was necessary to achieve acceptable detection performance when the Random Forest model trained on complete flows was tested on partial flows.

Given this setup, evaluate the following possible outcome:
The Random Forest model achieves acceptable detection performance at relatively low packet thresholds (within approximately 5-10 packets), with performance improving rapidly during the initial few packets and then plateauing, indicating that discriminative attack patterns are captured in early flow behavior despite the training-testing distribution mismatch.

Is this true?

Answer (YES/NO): NO